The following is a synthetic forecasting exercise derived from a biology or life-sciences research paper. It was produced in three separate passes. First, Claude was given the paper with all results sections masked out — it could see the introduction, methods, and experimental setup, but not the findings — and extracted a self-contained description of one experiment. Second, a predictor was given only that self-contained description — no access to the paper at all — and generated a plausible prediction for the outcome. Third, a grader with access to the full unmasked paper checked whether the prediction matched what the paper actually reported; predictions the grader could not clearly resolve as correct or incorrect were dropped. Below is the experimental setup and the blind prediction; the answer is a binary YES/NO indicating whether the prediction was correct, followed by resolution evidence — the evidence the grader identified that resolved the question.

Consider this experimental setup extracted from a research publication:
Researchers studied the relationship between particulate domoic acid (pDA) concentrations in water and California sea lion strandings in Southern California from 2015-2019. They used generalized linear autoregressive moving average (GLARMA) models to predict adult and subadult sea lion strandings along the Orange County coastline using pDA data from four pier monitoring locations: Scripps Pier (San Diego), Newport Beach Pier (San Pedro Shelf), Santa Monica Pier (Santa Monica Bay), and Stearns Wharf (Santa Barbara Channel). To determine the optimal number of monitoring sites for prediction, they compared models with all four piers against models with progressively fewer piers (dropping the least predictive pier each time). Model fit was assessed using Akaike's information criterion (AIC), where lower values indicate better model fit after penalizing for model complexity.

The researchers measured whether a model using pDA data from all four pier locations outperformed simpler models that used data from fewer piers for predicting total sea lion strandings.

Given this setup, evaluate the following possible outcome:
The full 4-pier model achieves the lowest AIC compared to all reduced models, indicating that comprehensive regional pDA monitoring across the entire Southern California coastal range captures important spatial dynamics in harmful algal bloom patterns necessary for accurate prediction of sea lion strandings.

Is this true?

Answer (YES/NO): NO